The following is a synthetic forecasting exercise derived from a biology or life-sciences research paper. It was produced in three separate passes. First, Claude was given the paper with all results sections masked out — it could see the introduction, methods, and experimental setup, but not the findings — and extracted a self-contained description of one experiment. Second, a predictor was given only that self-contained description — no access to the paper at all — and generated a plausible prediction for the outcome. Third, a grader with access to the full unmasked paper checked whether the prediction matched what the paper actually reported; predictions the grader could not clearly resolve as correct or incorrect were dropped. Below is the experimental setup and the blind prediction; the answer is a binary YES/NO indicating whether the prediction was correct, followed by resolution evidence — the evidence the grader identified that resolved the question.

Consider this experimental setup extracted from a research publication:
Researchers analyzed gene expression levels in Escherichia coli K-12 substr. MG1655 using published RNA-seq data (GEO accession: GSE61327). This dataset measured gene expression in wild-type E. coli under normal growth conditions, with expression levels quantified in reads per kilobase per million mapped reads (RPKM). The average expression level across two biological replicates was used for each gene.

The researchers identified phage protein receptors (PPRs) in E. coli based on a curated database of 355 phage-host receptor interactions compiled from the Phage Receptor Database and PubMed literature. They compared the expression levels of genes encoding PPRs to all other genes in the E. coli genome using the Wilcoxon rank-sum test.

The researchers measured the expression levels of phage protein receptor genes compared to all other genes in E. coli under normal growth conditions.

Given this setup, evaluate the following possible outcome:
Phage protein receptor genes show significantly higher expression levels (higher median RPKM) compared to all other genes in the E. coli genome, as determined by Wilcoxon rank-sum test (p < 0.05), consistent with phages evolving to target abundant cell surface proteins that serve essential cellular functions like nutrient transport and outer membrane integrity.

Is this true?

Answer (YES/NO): YES